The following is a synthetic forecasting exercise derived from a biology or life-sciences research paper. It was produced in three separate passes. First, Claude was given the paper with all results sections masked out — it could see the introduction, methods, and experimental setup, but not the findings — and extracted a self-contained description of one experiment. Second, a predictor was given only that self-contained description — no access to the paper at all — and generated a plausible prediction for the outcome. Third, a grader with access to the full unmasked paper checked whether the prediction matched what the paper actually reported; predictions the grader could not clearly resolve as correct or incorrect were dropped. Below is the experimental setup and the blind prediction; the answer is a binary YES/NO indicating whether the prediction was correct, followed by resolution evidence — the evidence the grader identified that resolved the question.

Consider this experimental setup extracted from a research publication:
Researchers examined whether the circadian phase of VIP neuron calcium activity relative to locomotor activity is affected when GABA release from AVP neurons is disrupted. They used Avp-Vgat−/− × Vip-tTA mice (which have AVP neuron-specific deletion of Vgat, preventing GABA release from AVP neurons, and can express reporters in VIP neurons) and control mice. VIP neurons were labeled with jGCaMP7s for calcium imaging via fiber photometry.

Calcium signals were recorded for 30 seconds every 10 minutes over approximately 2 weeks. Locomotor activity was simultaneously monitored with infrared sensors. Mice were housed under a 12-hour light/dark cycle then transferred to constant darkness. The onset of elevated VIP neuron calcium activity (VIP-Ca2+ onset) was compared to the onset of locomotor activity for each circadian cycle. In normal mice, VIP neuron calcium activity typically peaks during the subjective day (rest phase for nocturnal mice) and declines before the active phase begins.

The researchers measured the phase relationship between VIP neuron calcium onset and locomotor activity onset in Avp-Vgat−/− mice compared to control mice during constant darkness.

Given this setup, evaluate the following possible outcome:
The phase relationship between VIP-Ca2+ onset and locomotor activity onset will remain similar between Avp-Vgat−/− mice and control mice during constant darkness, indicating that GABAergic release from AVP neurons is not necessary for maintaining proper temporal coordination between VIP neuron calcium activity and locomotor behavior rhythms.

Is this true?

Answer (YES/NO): YES